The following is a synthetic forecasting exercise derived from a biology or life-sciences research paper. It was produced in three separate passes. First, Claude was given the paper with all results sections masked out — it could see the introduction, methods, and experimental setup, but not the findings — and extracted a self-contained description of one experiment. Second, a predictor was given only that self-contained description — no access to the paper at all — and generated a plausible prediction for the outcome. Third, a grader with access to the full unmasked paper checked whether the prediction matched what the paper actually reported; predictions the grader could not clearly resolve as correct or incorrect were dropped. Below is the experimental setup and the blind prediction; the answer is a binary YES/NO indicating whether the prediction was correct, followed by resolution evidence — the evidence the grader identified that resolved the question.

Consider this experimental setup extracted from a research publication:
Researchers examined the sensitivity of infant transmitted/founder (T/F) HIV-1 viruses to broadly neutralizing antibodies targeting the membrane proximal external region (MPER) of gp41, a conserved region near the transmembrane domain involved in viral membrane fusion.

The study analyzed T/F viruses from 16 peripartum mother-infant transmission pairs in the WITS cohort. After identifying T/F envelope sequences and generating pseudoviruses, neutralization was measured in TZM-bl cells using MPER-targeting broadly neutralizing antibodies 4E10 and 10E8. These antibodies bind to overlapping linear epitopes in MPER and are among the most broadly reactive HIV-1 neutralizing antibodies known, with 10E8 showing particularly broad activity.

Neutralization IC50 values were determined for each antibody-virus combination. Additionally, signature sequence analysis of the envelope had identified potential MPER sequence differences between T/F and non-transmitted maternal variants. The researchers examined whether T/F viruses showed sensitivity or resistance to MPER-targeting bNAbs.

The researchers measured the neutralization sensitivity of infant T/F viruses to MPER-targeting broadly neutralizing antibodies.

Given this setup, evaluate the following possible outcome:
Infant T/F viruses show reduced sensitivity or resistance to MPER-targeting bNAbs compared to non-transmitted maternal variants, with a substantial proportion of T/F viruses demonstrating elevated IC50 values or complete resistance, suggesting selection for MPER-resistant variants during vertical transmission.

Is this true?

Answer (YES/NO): NO